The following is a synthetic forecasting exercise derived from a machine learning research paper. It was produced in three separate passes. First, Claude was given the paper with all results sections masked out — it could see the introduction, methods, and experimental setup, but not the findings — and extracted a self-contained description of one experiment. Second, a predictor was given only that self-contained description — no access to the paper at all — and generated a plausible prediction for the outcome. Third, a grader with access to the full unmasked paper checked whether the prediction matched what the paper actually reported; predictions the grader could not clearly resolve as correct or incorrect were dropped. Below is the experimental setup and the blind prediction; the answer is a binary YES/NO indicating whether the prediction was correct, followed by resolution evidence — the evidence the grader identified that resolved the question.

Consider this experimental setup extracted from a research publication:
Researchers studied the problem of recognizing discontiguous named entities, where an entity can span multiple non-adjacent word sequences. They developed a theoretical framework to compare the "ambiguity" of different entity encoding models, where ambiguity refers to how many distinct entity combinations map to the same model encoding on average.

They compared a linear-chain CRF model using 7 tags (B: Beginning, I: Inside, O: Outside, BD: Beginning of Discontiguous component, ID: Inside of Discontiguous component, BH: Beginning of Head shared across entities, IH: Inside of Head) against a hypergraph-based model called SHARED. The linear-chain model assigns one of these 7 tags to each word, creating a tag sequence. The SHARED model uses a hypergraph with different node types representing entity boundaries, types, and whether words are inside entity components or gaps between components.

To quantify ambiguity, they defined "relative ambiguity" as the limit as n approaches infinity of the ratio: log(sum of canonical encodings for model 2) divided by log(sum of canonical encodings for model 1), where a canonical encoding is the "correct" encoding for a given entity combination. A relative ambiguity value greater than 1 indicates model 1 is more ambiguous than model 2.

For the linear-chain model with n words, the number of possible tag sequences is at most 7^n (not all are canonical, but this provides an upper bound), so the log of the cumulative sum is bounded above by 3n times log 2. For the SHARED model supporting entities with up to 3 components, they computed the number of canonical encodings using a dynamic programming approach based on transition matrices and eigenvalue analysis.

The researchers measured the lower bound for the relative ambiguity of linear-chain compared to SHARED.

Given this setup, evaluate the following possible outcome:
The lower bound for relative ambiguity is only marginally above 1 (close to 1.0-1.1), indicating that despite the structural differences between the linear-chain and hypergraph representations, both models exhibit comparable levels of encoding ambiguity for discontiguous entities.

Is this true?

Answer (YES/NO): NO